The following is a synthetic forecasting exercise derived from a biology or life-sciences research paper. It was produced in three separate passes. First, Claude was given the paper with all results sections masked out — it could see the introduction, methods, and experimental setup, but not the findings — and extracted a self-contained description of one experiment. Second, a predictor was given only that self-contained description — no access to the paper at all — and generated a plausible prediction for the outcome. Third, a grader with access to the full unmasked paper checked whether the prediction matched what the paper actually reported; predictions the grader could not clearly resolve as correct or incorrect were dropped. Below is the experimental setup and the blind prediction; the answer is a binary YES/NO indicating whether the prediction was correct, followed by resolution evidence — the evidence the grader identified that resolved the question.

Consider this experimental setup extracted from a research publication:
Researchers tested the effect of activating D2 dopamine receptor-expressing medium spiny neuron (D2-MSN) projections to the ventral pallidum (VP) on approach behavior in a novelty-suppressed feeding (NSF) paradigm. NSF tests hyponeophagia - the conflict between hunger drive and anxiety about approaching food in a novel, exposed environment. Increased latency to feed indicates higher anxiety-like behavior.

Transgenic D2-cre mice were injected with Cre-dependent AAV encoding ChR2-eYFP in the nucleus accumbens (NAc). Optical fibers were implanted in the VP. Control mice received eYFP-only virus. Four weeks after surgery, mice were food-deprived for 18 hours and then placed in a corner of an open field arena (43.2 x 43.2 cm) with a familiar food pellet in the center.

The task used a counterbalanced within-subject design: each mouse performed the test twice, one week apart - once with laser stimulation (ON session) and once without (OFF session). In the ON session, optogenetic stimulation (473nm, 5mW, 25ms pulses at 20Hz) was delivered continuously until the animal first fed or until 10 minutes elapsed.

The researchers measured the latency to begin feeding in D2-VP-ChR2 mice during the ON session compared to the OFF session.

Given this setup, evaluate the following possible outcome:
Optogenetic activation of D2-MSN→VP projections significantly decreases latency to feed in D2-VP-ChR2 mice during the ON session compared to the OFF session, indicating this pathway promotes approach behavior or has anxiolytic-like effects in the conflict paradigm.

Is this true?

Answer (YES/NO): NO